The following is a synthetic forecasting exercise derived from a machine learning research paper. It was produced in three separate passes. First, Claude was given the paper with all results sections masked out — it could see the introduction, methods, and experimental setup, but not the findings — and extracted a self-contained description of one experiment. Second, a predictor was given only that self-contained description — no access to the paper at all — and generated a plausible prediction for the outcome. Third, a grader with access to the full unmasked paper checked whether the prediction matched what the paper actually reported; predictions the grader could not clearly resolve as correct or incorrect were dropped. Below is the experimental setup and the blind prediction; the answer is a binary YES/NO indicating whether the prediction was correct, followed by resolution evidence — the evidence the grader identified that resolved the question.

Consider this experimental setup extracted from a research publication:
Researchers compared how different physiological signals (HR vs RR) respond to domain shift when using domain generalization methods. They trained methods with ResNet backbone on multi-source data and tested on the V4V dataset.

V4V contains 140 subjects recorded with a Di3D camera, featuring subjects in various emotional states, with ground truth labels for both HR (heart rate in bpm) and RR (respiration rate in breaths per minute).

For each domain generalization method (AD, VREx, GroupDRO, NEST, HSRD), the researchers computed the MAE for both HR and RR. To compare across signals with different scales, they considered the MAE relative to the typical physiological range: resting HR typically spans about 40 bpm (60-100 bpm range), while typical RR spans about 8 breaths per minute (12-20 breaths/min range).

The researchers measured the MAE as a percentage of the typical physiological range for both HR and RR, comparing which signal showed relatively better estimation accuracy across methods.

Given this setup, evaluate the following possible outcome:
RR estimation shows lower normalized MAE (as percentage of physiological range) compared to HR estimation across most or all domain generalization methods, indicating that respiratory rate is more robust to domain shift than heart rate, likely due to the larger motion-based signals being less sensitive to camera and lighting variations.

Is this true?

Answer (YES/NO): NO